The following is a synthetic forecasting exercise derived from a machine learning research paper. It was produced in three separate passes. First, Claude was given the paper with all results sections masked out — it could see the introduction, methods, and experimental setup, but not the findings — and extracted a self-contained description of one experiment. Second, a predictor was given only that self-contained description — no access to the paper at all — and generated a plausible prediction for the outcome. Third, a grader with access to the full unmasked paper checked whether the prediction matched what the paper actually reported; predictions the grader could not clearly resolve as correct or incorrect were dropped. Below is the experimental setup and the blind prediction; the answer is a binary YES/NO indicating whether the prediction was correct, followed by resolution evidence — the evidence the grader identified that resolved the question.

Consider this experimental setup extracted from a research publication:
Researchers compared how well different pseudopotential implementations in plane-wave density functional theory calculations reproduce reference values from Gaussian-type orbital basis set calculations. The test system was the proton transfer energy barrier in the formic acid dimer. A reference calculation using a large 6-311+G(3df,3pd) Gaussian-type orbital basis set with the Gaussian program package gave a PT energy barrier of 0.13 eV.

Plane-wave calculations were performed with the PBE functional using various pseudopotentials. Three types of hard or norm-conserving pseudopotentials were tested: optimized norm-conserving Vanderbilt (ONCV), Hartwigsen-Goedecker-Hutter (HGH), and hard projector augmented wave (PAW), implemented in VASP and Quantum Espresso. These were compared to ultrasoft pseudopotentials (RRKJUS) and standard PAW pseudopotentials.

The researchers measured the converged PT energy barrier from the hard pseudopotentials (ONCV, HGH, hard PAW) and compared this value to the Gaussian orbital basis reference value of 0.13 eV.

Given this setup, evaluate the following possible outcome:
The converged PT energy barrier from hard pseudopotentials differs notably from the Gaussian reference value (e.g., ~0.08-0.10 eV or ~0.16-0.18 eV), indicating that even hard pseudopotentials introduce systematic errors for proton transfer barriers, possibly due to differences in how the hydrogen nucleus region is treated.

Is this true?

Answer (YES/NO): NO